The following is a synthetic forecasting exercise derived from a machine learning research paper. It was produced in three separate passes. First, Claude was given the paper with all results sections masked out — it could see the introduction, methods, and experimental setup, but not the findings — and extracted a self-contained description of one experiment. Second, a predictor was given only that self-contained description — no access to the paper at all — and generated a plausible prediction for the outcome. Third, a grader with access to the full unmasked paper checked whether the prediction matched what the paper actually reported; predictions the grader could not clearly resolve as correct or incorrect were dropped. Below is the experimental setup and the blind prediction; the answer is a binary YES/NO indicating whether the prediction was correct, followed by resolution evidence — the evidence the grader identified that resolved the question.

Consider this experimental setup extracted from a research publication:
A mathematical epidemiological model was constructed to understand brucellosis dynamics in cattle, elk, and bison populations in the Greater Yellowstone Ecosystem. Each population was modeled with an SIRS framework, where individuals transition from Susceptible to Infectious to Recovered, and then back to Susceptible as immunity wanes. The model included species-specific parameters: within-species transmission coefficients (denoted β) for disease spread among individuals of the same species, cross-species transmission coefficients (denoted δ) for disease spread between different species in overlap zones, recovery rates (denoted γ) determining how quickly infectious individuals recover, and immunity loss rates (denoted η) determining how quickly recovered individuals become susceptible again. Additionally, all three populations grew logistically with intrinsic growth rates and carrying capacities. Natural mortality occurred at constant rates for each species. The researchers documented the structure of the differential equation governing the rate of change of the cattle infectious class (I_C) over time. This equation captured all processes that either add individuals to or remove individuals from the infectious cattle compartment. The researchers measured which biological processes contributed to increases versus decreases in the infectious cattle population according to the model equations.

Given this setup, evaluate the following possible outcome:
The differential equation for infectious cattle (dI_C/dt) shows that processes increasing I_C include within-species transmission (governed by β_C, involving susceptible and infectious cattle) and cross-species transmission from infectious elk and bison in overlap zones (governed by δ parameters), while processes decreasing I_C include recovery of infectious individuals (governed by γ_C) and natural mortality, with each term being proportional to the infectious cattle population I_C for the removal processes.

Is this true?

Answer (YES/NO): NO